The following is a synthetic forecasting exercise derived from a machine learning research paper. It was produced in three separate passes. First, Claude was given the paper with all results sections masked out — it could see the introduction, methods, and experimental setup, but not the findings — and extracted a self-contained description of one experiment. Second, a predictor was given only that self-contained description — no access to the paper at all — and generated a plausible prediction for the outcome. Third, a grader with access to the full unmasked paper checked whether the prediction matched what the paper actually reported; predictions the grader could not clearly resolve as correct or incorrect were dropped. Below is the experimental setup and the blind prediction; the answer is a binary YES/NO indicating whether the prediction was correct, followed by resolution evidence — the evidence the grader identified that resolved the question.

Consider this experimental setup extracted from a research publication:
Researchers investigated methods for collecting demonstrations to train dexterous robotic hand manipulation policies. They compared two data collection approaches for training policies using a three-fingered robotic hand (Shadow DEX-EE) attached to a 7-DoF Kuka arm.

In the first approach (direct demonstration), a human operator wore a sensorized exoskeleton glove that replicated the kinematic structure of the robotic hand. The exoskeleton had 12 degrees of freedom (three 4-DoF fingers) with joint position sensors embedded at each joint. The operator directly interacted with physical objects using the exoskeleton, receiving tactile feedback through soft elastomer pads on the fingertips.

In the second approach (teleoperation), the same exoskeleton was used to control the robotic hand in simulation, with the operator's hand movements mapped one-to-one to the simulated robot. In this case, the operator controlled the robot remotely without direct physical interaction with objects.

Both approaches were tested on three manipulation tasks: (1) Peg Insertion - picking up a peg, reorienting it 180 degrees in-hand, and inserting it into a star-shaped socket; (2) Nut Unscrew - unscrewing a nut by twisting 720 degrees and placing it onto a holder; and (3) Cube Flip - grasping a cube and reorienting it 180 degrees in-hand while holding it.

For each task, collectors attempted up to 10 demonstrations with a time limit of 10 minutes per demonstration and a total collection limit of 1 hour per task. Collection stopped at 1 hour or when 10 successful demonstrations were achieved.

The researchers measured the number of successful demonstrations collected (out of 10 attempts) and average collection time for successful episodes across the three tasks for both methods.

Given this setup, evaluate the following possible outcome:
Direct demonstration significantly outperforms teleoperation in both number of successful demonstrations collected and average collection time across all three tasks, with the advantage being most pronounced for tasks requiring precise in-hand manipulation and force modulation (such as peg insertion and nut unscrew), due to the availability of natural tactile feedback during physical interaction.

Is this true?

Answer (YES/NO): NO